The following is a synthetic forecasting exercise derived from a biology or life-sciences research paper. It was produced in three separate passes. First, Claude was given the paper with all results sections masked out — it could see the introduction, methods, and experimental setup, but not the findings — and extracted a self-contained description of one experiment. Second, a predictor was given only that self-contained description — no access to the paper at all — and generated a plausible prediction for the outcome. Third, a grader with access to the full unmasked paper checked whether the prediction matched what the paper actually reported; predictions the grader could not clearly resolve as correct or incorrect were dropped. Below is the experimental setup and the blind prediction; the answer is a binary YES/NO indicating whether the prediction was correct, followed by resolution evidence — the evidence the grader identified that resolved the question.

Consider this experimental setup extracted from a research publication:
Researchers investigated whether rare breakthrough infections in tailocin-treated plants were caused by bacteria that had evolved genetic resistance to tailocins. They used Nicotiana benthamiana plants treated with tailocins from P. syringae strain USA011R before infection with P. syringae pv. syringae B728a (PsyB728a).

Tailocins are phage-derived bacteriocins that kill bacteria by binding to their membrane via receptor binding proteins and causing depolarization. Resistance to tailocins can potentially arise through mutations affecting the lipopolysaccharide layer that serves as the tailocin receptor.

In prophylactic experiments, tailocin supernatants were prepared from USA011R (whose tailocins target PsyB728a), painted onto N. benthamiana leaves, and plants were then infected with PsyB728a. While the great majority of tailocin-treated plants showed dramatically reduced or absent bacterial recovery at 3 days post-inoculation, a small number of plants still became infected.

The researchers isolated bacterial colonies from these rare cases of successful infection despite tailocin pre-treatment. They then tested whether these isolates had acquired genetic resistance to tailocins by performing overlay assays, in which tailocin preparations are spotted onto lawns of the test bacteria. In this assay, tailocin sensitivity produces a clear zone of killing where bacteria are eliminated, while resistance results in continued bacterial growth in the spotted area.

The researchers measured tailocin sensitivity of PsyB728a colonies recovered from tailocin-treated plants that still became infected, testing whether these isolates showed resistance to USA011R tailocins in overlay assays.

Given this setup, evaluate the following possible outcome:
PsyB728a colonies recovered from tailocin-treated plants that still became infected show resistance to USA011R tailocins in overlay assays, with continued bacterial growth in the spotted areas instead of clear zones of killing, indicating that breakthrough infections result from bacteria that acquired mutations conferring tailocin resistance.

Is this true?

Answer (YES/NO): NO